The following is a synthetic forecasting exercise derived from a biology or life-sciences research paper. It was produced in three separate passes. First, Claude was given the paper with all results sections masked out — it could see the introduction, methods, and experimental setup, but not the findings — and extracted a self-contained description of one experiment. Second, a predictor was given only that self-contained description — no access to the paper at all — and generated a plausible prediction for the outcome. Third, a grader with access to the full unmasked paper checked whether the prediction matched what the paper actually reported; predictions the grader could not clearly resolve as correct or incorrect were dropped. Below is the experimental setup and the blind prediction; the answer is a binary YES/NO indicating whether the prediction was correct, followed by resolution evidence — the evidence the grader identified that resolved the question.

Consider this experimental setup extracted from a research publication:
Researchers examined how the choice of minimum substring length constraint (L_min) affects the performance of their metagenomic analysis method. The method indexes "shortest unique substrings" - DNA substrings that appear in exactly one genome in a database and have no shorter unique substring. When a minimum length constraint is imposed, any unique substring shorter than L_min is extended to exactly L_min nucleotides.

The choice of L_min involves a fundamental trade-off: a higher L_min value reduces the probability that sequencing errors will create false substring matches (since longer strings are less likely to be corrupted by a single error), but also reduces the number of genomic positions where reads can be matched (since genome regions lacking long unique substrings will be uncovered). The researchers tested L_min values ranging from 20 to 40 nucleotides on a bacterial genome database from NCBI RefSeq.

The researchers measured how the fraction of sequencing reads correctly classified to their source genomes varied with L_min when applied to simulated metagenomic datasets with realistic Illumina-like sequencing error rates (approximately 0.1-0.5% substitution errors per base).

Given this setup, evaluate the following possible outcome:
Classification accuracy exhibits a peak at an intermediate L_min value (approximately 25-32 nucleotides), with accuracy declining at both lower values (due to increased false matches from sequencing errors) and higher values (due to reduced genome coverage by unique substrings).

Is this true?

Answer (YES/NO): NO